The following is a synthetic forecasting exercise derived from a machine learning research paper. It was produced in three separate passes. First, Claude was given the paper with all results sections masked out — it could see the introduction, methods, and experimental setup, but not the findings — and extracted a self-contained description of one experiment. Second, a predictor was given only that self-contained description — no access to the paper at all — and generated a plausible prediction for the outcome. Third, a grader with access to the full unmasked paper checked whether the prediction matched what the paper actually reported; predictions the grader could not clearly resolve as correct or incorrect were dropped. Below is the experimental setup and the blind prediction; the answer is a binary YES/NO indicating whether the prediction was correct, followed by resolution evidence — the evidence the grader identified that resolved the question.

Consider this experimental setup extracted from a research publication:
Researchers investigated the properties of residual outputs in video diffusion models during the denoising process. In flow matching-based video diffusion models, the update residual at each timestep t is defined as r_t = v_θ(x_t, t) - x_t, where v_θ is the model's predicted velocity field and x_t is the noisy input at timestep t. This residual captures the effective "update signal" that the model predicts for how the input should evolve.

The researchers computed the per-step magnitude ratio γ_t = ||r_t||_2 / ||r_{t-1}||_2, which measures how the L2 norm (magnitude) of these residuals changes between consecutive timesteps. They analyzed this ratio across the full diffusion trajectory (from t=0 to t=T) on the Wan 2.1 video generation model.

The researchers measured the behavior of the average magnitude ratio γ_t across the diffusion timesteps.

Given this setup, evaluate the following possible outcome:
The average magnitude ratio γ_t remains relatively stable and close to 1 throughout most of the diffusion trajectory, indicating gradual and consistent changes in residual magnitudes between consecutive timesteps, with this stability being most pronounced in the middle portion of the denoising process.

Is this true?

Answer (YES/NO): NO